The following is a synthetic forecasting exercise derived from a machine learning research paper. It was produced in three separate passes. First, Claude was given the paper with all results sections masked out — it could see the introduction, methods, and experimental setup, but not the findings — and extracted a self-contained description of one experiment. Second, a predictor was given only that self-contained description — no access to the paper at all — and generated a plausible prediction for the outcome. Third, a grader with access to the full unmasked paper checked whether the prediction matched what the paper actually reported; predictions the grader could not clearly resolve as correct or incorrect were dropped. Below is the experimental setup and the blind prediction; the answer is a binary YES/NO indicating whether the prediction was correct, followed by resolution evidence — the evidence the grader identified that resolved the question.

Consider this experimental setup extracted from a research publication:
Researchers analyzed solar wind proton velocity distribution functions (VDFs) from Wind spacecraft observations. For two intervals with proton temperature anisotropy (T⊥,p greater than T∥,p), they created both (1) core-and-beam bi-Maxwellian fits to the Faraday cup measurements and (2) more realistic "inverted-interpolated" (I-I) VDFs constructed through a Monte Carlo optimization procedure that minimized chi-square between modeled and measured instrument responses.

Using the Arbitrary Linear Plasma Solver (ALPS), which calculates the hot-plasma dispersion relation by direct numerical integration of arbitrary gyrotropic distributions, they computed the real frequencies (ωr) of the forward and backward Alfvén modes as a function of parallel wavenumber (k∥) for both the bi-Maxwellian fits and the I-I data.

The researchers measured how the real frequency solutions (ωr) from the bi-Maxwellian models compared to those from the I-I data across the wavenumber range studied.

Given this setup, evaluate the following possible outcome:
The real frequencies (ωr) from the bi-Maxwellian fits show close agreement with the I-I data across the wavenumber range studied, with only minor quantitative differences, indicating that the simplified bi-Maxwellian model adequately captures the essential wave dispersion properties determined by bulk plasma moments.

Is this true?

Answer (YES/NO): YES